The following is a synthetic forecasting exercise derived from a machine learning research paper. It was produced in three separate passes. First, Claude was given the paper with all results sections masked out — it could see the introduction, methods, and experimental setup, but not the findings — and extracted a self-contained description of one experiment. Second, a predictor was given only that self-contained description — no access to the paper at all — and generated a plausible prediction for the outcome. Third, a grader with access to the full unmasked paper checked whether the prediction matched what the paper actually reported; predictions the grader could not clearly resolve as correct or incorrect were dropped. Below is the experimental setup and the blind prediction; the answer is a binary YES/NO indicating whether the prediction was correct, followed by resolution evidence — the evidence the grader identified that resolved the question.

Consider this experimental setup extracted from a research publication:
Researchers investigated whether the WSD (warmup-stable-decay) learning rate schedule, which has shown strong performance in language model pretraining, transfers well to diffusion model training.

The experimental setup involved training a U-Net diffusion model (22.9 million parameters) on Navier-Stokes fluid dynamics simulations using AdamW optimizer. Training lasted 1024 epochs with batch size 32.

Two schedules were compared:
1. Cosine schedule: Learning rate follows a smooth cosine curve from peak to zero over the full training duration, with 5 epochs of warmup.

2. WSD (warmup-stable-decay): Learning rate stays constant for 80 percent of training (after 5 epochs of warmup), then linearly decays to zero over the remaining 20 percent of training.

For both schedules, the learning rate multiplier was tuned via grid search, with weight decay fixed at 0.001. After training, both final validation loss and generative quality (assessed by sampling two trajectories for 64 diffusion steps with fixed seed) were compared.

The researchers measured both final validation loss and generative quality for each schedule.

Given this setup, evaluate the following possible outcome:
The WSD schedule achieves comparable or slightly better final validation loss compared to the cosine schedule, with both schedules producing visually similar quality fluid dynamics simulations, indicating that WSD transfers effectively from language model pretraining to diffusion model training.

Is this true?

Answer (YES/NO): NO